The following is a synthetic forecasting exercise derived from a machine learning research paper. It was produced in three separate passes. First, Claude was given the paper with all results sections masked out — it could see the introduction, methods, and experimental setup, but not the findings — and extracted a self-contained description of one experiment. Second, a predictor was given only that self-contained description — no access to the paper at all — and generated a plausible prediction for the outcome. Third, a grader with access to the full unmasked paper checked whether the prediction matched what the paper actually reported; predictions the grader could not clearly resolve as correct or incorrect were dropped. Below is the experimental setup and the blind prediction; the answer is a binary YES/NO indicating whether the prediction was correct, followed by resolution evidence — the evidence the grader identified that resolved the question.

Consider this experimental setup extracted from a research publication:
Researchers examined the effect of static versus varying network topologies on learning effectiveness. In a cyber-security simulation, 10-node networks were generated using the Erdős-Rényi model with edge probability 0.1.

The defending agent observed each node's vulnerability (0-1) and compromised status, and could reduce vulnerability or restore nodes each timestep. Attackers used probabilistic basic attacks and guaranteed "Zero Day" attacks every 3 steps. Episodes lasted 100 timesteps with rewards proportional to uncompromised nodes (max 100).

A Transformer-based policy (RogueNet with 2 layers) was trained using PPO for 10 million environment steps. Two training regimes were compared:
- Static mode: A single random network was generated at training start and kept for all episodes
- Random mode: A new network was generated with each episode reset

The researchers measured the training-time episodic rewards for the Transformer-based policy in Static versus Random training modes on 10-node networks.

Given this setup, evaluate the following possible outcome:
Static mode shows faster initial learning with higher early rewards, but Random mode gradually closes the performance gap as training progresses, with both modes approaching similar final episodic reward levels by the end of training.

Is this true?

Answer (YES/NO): NO